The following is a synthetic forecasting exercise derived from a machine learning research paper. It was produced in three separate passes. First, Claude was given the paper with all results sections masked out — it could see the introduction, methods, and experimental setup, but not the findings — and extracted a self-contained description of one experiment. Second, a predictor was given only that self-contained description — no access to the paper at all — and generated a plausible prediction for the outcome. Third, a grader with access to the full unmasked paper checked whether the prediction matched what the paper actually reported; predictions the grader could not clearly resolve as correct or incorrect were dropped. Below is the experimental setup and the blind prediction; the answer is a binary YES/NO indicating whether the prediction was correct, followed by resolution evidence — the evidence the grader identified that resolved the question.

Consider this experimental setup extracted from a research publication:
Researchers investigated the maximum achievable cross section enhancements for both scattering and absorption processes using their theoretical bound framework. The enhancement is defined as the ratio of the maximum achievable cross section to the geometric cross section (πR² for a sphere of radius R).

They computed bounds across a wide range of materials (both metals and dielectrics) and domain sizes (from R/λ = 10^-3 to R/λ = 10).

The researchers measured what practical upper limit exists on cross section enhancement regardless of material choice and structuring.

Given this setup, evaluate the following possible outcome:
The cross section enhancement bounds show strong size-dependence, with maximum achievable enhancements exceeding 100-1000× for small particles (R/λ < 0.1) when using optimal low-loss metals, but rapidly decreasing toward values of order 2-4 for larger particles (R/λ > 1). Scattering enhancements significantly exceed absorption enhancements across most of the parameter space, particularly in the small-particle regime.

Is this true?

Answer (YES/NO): NO